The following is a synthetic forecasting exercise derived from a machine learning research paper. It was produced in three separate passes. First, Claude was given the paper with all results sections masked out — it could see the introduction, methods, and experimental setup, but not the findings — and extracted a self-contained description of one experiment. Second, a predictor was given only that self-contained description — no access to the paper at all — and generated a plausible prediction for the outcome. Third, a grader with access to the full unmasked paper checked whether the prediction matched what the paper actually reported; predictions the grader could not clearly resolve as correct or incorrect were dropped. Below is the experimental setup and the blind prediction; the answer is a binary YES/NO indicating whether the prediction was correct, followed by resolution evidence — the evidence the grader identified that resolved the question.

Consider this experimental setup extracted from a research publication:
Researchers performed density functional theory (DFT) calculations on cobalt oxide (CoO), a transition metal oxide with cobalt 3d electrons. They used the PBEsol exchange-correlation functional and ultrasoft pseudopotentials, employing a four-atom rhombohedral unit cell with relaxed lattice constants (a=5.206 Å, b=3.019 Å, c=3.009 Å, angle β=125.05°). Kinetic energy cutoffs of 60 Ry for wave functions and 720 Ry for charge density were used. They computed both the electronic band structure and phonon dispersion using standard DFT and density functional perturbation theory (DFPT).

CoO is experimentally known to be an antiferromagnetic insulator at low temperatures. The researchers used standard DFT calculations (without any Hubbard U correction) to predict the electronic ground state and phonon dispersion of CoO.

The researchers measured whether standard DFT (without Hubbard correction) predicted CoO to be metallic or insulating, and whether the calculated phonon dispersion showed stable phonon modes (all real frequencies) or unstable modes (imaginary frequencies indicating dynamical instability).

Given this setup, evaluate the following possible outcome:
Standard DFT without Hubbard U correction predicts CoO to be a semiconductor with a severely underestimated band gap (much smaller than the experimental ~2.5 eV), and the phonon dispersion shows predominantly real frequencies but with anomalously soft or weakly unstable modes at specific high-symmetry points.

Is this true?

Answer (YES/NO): NO